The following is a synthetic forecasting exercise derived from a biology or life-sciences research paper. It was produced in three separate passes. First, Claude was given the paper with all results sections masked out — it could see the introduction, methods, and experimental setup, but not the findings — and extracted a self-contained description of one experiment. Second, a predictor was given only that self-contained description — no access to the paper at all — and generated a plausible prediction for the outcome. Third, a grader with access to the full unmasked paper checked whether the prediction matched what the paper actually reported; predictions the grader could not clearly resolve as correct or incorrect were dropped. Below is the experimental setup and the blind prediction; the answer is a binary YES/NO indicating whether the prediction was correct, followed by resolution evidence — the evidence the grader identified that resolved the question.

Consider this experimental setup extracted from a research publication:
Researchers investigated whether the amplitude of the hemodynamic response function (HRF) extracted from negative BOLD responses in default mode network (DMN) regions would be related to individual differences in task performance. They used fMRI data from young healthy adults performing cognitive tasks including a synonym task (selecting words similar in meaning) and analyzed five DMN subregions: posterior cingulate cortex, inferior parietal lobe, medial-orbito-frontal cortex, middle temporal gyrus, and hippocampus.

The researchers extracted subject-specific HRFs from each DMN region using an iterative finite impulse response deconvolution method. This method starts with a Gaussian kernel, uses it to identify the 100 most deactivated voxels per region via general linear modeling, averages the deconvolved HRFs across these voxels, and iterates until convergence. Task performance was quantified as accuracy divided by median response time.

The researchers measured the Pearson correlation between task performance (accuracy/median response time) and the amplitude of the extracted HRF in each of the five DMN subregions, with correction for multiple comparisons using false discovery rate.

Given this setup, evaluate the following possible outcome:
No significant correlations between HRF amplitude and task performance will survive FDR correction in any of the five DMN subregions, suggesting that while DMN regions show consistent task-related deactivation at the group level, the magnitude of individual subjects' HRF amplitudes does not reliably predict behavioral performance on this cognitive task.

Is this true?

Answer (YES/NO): YES